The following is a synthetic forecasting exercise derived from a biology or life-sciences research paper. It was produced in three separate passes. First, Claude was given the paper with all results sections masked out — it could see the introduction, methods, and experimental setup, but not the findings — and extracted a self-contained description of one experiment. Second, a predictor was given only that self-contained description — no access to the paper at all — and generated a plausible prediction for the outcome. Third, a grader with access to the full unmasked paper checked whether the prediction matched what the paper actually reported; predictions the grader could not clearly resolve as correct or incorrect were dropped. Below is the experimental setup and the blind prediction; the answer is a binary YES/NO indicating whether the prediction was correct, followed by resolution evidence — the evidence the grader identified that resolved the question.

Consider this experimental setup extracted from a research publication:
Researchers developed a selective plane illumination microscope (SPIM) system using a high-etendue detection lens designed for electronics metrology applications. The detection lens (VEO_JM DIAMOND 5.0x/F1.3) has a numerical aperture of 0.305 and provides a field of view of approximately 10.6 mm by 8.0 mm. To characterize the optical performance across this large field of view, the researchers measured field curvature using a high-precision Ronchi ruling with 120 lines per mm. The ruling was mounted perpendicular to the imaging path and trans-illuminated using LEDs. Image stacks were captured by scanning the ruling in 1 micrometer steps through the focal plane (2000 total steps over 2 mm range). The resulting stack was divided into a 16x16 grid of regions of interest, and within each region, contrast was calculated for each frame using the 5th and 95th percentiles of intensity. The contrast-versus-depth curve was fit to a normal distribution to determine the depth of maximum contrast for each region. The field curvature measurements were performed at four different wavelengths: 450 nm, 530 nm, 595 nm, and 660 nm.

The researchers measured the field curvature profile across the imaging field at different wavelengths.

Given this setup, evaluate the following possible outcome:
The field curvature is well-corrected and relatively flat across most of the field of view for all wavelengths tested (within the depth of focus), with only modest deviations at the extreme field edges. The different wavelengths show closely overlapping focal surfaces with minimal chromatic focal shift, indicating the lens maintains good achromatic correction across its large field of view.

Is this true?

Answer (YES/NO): NO